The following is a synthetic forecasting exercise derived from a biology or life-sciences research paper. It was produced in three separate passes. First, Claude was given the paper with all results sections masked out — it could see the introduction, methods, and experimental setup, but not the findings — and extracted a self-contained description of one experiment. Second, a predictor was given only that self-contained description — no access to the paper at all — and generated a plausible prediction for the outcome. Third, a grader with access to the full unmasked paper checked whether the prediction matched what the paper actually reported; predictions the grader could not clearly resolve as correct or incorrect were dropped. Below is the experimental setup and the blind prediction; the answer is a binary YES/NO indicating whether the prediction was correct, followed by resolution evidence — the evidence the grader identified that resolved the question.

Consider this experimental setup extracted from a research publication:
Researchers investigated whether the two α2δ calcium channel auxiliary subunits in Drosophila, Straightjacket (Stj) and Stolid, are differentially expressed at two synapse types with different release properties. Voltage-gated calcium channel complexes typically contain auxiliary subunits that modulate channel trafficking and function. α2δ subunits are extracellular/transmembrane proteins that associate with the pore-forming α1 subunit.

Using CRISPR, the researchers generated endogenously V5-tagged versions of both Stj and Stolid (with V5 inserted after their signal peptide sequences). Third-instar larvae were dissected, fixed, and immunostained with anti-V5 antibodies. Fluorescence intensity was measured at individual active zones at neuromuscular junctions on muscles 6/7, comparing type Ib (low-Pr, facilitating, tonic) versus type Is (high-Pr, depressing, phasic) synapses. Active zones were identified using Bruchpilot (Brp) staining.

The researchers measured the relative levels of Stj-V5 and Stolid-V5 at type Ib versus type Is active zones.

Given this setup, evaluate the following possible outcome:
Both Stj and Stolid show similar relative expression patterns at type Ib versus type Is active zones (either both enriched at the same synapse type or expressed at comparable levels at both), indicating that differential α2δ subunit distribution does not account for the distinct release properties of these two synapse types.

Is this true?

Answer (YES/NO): NO